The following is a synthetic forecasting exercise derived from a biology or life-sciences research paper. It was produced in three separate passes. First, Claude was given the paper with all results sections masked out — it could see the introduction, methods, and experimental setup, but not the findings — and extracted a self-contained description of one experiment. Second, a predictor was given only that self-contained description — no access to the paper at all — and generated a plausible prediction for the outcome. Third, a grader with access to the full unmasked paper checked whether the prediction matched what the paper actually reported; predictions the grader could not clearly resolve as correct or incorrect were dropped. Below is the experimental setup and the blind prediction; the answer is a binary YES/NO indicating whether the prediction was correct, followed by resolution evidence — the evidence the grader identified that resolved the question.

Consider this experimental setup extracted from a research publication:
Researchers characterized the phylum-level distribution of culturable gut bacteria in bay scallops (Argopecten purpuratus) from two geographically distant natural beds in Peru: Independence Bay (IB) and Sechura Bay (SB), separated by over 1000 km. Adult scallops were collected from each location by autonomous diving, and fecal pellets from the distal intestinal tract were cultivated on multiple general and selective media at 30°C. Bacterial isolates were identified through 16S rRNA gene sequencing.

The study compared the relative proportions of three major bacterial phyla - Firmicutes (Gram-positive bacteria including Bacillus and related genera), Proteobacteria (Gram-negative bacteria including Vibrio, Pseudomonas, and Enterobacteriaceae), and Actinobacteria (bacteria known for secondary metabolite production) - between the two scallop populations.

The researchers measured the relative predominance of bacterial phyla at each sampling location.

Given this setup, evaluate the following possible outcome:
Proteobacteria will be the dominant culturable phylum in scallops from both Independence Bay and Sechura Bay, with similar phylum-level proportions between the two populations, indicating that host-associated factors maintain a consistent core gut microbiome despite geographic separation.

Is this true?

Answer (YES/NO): NO